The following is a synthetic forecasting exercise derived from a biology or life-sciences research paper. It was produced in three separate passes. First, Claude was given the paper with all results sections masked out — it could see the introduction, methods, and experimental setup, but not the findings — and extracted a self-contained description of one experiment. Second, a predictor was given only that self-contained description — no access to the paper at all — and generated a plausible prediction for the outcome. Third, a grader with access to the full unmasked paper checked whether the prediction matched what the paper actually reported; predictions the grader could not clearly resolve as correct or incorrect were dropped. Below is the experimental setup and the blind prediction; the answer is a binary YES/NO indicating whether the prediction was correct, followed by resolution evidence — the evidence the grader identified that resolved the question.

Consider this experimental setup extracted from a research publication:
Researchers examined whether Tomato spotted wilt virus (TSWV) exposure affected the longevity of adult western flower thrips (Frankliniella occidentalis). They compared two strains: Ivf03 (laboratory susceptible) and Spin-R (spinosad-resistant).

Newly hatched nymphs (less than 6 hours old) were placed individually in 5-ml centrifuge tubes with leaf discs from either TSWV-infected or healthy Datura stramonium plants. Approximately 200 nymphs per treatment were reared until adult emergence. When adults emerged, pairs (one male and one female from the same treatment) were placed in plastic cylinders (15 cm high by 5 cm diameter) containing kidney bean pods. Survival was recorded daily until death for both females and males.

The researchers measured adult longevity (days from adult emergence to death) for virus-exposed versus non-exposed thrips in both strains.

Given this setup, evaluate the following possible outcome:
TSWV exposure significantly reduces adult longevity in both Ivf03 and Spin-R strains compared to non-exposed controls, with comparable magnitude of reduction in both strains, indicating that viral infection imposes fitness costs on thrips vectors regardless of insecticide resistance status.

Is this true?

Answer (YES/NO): NO